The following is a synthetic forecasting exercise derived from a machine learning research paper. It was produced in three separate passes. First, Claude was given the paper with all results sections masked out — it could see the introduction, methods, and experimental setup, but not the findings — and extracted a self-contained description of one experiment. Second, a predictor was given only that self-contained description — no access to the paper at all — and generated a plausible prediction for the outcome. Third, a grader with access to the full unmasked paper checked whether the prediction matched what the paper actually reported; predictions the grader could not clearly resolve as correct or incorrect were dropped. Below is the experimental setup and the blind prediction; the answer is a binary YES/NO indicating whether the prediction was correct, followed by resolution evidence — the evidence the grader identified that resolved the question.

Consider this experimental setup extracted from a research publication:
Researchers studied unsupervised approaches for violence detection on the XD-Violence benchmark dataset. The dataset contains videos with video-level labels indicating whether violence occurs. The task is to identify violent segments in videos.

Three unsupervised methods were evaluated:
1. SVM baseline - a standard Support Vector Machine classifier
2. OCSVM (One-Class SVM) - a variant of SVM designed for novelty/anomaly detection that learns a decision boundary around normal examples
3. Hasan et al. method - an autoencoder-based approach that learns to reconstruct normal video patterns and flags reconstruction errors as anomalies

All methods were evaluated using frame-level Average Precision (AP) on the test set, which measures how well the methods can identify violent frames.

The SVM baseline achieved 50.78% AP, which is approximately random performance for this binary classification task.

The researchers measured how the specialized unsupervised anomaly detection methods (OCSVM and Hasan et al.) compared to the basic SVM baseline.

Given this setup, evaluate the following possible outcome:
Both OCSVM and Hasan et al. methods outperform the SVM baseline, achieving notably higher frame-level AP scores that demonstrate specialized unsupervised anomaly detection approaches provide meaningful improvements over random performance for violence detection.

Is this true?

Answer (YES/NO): NO